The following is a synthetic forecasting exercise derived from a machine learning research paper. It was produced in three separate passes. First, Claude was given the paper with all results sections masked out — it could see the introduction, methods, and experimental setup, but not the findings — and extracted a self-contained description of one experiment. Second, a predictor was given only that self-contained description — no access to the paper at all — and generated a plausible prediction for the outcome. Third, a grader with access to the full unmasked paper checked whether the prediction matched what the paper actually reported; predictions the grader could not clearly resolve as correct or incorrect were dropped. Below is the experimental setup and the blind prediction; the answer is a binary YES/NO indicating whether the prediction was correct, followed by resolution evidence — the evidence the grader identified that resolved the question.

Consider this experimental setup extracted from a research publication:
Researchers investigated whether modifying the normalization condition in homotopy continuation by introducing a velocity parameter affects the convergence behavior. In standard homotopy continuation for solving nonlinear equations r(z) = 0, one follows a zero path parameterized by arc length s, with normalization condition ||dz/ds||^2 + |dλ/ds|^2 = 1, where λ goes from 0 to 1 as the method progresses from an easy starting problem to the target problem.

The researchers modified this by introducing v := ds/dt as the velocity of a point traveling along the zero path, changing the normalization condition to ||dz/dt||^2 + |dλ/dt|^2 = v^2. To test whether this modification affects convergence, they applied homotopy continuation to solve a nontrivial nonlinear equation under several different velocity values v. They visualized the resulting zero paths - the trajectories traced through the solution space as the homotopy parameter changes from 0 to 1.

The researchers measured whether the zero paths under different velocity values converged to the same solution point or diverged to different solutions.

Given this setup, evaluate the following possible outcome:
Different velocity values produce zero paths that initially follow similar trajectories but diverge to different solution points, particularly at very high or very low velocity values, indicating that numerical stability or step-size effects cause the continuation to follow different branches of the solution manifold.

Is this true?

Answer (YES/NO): NO